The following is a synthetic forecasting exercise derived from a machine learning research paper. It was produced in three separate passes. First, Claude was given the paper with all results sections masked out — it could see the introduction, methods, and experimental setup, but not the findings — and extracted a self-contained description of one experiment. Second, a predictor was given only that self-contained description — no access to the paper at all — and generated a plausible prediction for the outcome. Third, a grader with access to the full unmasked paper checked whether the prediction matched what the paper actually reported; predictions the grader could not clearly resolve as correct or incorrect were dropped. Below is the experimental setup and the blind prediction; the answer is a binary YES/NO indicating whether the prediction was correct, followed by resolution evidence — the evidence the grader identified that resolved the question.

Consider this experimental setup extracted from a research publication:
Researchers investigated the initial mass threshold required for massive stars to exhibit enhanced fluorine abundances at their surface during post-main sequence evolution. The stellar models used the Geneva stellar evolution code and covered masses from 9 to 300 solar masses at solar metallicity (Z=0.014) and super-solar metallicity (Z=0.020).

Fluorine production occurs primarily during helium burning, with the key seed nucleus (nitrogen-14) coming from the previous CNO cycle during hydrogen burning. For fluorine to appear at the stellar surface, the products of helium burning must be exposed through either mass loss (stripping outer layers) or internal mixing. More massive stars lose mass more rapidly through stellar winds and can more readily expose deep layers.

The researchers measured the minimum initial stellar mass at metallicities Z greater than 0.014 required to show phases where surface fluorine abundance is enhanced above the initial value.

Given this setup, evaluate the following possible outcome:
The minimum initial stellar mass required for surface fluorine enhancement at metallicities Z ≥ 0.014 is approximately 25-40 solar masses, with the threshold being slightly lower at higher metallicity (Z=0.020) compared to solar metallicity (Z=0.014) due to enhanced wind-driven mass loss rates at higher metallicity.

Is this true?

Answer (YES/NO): YES